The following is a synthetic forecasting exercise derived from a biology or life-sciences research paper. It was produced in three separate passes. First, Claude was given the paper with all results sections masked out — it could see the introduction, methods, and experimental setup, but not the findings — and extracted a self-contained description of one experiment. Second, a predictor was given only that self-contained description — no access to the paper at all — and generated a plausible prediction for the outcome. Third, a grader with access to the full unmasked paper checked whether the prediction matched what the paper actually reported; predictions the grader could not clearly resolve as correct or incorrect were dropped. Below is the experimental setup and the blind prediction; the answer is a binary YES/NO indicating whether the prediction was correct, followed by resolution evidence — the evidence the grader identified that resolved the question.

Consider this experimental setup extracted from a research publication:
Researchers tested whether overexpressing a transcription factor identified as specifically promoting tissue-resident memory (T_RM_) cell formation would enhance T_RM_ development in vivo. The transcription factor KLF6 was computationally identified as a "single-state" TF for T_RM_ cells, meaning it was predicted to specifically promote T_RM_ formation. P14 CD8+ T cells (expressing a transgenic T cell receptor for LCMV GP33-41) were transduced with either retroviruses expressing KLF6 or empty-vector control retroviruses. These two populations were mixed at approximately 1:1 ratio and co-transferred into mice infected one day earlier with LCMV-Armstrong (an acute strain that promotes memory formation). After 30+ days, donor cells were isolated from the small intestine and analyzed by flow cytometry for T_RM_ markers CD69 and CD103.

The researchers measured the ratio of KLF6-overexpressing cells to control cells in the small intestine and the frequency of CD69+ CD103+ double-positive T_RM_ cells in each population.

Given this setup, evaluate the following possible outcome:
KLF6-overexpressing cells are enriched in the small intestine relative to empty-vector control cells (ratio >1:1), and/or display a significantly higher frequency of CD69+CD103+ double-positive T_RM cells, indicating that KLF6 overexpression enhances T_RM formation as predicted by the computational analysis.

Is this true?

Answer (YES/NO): YES